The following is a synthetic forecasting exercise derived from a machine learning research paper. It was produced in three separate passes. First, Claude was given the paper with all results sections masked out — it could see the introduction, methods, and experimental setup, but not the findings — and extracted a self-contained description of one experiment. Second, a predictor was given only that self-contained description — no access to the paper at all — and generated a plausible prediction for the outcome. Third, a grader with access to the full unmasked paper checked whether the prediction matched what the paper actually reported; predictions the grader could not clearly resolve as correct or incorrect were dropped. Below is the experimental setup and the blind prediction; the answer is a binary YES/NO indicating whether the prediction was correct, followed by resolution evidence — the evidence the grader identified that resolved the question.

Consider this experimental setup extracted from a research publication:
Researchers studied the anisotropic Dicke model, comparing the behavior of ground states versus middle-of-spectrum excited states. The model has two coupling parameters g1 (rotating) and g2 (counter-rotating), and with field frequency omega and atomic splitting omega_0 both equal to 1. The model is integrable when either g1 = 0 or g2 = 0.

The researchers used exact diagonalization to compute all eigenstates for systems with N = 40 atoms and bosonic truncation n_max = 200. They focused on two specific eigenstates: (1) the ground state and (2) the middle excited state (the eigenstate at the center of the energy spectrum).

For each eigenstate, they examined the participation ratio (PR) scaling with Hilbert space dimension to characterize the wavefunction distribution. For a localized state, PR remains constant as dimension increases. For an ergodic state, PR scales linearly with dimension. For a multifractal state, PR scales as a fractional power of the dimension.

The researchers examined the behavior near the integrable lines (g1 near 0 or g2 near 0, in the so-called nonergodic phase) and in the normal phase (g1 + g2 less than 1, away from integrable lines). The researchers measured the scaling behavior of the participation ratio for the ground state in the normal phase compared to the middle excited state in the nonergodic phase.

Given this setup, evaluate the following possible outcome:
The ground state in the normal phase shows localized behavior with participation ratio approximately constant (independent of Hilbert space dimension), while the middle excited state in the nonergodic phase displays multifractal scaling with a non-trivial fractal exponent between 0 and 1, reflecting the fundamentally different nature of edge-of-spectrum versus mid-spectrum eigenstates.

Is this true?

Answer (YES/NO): YES